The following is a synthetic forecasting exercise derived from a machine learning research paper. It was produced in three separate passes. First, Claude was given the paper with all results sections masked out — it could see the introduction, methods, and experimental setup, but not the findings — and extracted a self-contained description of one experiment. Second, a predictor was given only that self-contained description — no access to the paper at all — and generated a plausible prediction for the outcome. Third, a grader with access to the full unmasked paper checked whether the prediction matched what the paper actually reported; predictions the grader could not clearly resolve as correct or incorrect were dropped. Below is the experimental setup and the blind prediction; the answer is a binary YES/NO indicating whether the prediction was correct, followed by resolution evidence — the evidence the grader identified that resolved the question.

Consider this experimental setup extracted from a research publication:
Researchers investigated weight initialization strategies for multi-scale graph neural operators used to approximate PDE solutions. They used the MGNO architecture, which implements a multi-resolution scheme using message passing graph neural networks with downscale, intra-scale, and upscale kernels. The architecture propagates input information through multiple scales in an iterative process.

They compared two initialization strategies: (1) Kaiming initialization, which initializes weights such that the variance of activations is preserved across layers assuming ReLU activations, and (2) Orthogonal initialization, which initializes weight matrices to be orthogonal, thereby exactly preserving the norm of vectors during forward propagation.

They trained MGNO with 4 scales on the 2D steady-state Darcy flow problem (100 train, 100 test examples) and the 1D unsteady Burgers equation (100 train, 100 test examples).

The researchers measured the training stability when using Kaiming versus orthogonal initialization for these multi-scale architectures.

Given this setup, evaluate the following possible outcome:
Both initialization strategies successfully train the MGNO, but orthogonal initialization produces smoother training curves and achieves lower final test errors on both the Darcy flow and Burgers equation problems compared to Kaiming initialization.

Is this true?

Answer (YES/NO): NO